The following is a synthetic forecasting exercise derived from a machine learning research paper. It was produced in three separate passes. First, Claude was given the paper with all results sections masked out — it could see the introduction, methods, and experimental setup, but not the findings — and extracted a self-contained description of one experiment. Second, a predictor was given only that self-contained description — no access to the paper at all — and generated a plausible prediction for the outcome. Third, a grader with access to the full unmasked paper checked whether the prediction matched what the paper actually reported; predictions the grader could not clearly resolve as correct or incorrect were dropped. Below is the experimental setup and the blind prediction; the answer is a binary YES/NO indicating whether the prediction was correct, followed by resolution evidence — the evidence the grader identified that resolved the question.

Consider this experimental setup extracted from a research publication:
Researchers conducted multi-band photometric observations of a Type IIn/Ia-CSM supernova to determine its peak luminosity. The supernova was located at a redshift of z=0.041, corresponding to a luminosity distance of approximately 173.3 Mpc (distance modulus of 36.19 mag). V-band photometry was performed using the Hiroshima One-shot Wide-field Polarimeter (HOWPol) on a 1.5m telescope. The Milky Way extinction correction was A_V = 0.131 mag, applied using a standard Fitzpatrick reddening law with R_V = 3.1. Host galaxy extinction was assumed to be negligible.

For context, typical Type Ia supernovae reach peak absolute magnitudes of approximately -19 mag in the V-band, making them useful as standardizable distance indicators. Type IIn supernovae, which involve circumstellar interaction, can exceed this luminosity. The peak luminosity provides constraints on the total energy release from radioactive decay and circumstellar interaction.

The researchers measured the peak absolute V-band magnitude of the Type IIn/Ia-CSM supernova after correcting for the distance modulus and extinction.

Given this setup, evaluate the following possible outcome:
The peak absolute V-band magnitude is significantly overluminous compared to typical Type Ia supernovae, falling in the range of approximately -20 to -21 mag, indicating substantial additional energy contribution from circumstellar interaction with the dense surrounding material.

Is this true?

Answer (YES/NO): NO